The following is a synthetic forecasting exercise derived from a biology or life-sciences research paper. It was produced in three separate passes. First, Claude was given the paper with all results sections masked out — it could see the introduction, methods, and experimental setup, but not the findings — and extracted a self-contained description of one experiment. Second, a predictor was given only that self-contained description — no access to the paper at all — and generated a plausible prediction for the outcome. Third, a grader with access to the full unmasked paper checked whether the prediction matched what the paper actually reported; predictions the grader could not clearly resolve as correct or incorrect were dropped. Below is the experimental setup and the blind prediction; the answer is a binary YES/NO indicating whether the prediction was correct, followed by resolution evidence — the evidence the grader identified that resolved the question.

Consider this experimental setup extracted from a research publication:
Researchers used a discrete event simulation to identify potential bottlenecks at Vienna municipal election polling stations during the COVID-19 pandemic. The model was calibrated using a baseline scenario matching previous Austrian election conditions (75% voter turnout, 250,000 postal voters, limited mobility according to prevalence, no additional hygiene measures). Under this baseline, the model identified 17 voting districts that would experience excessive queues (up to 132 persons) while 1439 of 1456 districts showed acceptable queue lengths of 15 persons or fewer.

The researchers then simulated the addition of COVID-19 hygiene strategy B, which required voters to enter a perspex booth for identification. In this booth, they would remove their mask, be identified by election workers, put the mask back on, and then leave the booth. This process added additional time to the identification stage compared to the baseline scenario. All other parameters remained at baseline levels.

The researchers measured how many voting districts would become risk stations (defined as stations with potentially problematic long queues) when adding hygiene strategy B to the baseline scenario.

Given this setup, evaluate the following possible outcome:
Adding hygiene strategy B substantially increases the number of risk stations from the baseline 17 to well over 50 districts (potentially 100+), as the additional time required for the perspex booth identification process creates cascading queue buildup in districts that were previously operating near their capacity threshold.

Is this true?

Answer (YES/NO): YES